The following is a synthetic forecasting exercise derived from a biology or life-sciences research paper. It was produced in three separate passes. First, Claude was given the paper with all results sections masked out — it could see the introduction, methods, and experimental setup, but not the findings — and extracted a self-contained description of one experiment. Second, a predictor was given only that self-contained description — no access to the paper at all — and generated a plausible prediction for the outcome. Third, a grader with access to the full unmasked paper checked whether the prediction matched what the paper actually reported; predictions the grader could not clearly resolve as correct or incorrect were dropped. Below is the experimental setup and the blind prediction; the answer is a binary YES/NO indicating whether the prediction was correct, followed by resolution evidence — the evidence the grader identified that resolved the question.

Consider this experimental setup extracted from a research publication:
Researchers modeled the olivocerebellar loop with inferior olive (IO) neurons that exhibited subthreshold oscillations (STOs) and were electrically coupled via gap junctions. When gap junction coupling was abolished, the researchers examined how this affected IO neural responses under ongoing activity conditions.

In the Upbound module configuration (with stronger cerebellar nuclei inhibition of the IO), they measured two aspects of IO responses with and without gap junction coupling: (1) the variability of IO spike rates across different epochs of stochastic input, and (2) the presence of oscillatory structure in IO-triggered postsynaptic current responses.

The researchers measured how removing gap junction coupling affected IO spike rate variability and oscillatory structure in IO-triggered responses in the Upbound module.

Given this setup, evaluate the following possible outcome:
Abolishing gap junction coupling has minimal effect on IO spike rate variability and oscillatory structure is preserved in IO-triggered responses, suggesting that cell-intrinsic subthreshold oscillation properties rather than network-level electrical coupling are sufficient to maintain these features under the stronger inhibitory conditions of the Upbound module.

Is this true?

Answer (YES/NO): NO